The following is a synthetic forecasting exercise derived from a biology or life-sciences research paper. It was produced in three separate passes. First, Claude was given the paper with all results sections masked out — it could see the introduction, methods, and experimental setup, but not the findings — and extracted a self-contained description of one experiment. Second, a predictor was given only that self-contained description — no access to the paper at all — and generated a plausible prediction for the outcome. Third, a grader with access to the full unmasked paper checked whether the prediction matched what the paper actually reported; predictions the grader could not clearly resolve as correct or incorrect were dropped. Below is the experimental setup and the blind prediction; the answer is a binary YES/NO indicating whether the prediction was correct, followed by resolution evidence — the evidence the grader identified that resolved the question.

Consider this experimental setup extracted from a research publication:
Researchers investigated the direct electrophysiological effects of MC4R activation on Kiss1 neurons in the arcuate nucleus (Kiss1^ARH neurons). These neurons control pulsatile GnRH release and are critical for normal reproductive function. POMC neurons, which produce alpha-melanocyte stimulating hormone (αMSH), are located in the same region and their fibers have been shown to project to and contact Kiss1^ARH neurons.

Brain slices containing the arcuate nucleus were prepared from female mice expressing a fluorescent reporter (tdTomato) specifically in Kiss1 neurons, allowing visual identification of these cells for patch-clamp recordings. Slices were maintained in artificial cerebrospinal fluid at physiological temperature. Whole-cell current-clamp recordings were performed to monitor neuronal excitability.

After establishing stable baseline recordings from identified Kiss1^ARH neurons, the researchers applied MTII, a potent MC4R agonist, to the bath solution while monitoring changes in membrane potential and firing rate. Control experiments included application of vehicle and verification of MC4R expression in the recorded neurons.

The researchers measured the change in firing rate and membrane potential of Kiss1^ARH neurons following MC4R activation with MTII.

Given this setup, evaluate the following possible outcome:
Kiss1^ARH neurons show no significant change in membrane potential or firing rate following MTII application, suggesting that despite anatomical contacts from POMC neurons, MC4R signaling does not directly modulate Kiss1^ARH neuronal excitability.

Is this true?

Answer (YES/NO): NO